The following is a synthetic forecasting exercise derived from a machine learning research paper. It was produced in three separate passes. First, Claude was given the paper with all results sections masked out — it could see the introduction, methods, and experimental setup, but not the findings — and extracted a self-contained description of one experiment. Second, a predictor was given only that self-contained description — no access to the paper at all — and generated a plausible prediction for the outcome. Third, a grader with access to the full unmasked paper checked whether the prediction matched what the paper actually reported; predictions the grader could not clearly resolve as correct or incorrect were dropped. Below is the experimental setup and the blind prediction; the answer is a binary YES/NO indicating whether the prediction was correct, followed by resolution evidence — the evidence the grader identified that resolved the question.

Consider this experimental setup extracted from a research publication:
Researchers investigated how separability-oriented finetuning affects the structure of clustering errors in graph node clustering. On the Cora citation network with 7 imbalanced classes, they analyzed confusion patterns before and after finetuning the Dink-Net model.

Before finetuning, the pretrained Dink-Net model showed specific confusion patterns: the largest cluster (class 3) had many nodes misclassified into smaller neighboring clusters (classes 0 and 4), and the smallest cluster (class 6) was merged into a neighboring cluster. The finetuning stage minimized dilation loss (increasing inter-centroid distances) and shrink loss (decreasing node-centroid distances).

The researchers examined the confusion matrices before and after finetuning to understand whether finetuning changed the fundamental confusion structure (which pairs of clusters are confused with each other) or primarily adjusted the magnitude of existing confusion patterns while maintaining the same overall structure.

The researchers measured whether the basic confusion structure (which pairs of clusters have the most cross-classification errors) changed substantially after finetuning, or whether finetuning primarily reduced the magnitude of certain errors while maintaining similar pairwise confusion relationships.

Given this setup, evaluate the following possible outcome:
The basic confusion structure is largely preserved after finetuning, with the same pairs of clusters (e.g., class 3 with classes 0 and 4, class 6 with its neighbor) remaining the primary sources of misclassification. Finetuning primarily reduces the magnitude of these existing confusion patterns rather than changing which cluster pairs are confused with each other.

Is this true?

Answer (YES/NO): YES